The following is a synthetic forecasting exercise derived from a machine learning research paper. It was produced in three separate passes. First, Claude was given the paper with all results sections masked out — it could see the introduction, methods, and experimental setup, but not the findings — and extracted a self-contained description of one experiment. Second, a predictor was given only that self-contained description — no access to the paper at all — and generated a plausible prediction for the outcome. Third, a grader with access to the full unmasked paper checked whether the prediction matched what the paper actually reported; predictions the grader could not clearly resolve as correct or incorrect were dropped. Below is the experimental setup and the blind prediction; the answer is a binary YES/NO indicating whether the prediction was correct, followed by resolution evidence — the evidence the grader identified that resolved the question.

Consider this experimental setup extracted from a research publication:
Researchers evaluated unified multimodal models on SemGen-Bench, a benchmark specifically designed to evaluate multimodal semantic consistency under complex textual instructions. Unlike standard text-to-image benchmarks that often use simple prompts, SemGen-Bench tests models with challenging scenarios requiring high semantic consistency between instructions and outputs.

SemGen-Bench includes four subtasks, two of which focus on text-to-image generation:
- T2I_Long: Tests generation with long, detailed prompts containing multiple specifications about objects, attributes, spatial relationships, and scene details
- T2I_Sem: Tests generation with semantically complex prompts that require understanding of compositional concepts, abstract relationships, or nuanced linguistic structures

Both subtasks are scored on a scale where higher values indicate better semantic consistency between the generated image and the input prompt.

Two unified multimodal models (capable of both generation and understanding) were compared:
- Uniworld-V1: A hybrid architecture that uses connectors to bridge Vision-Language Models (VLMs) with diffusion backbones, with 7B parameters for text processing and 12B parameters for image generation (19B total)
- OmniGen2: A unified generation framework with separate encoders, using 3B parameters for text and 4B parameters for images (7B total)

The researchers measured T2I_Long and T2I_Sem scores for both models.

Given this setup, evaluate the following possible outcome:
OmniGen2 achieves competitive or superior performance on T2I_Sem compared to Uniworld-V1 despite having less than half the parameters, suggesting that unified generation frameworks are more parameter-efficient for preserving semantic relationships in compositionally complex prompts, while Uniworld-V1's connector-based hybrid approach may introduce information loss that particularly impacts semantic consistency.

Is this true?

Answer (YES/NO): YES